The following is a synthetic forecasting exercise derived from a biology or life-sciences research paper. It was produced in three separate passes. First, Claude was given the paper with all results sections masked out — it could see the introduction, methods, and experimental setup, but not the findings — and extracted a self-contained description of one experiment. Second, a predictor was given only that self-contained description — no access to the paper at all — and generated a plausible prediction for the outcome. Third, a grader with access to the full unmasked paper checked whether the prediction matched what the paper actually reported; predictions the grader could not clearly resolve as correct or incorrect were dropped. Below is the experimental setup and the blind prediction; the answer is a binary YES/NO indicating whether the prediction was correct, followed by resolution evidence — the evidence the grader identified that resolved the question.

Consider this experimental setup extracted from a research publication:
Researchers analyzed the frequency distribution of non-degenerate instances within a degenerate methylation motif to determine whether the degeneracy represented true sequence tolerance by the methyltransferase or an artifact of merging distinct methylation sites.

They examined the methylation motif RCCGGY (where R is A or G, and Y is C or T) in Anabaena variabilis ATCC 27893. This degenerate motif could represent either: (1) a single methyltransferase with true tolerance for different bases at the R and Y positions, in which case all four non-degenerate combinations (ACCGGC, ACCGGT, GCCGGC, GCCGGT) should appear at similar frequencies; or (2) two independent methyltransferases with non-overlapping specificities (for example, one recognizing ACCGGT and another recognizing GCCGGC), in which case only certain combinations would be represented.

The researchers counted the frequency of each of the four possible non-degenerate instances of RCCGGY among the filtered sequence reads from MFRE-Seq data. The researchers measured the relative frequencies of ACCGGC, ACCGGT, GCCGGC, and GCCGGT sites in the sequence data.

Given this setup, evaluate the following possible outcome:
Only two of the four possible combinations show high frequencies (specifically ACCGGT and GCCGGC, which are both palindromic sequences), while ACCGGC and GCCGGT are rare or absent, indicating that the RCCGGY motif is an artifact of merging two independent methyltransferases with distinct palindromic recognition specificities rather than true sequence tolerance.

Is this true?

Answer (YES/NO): NO